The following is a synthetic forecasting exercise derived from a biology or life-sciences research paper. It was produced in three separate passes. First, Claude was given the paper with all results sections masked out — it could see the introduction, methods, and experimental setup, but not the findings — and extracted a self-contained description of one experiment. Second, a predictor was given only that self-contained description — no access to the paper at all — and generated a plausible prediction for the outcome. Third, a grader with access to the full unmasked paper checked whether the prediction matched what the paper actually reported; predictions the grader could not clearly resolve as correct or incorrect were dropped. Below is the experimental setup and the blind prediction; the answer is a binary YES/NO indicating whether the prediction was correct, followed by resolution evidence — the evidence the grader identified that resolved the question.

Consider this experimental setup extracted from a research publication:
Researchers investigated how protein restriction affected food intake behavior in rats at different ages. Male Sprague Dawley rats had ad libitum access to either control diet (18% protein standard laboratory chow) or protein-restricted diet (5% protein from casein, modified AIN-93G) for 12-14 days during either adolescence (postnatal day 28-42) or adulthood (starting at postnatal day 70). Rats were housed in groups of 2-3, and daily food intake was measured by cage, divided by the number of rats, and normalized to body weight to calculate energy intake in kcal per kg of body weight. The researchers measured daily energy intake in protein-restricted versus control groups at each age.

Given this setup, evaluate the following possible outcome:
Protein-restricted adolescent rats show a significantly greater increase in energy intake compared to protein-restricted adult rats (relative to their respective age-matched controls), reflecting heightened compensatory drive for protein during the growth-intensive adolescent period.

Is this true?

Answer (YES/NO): NO